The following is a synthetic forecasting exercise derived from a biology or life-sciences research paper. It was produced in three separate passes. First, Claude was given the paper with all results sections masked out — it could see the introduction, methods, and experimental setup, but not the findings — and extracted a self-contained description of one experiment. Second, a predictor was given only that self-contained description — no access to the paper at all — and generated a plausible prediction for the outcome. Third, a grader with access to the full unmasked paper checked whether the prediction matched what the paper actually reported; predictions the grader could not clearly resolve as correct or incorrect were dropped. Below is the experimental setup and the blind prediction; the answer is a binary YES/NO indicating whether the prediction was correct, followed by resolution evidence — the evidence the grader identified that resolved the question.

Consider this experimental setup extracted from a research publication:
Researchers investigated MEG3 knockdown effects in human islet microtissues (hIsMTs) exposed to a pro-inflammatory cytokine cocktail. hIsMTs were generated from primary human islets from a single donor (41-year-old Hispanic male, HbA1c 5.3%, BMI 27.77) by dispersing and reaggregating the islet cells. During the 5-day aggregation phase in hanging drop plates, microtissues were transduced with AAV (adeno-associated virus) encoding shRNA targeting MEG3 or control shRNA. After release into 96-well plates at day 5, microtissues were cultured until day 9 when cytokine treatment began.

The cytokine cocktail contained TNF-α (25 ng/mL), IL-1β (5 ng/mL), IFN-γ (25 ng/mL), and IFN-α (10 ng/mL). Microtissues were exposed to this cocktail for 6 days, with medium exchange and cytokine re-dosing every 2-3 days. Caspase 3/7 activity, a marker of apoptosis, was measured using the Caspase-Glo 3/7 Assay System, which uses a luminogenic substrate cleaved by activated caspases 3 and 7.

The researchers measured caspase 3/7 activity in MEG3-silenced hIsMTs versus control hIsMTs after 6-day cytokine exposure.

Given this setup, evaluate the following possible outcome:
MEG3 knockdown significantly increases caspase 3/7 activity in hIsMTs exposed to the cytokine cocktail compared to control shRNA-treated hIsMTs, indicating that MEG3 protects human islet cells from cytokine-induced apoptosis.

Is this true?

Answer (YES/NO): NO